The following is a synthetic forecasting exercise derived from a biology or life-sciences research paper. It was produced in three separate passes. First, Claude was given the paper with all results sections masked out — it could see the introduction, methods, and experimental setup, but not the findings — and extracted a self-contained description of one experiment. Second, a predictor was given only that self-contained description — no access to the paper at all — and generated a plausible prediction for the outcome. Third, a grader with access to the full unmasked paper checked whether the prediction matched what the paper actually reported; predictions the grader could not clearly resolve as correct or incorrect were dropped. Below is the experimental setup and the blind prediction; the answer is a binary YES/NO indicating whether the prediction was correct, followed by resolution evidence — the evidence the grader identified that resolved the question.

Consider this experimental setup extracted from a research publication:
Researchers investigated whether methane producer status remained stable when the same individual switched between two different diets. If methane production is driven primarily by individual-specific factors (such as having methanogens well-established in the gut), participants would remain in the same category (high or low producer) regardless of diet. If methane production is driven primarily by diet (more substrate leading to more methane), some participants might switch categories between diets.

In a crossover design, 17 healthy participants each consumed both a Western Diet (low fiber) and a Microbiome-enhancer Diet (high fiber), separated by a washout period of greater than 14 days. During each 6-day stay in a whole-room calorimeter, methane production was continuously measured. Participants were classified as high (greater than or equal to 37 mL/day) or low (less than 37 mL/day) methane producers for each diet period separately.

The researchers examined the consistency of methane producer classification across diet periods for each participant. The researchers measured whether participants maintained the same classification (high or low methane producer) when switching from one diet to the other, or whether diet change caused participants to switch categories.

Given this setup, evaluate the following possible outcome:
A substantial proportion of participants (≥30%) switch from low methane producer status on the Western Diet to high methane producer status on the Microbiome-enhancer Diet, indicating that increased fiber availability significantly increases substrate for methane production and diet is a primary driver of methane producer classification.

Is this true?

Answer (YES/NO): NO